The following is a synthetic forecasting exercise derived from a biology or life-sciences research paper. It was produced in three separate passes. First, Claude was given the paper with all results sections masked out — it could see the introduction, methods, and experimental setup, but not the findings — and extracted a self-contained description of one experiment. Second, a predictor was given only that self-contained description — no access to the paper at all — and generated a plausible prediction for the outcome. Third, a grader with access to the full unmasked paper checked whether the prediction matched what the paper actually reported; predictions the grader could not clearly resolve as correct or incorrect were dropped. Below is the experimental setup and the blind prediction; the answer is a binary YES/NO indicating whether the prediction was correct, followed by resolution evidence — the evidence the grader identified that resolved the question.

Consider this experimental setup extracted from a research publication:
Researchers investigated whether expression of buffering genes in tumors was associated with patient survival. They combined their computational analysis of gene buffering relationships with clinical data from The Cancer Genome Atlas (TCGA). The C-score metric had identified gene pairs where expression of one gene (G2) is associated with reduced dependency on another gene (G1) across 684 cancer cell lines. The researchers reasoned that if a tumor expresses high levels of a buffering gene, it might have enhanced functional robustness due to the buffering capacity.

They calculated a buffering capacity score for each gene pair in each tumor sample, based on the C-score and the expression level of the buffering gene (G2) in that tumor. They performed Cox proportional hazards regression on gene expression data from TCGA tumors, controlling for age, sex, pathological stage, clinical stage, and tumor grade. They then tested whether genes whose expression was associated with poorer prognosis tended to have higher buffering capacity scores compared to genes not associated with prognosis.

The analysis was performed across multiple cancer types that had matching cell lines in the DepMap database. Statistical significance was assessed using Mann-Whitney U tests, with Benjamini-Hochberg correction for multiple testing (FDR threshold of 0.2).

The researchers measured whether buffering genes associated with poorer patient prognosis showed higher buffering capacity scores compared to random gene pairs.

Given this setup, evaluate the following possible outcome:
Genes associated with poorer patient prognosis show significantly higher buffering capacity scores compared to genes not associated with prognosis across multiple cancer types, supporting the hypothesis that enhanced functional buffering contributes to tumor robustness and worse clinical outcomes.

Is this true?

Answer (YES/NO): YES